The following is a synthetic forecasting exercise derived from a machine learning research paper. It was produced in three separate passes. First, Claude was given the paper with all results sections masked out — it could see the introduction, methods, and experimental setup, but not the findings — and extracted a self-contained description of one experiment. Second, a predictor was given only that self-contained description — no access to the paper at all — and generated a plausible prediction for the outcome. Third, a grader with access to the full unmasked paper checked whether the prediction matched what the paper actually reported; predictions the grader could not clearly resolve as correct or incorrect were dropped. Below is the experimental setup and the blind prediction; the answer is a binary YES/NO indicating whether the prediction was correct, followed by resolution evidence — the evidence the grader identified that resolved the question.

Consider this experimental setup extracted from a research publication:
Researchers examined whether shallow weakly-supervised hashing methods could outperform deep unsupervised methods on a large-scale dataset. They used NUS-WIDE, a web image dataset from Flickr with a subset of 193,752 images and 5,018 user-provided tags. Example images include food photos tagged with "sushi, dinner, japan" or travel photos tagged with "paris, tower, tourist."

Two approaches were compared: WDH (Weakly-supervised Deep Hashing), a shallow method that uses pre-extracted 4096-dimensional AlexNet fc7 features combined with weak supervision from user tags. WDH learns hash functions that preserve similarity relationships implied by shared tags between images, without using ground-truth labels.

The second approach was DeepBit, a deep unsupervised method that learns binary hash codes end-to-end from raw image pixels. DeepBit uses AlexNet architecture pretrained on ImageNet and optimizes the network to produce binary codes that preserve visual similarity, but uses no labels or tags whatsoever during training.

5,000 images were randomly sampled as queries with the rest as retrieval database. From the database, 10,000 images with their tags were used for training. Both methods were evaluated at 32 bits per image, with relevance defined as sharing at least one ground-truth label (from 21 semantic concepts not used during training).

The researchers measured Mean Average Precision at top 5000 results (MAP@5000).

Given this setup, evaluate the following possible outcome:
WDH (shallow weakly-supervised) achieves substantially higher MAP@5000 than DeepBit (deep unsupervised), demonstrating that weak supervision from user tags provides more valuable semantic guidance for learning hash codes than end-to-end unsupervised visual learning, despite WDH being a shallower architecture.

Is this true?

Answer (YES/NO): YES